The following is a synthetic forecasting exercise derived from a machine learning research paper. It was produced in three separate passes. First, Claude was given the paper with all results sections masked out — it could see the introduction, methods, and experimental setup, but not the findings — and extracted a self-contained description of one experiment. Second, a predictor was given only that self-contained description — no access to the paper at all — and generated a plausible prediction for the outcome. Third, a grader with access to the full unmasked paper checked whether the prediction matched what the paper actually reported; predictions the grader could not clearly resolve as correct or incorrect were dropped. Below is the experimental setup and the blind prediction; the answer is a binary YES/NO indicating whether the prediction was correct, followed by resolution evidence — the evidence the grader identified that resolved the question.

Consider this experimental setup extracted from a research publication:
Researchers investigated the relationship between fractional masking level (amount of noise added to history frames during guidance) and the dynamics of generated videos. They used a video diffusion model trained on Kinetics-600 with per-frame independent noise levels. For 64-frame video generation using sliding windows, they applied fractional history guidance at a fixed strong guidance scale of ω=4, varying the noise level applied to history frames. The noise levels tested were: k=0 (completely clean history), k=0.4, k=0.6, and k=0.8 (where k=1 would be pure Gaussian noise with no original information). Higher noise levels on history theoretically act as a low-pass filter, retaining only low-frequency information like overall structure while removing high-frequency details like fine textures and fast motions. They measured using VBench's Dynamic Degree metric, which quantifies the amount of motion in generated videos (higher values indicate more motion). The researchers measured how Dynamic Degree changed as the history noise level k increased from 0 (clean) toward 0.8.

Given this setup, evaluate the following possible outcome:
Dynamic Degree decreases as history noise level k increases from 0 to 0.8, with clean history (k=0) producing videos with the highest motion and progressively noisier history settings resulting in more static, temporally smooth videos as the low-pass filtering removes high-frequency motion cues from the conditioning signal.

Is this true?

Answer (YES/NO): NO